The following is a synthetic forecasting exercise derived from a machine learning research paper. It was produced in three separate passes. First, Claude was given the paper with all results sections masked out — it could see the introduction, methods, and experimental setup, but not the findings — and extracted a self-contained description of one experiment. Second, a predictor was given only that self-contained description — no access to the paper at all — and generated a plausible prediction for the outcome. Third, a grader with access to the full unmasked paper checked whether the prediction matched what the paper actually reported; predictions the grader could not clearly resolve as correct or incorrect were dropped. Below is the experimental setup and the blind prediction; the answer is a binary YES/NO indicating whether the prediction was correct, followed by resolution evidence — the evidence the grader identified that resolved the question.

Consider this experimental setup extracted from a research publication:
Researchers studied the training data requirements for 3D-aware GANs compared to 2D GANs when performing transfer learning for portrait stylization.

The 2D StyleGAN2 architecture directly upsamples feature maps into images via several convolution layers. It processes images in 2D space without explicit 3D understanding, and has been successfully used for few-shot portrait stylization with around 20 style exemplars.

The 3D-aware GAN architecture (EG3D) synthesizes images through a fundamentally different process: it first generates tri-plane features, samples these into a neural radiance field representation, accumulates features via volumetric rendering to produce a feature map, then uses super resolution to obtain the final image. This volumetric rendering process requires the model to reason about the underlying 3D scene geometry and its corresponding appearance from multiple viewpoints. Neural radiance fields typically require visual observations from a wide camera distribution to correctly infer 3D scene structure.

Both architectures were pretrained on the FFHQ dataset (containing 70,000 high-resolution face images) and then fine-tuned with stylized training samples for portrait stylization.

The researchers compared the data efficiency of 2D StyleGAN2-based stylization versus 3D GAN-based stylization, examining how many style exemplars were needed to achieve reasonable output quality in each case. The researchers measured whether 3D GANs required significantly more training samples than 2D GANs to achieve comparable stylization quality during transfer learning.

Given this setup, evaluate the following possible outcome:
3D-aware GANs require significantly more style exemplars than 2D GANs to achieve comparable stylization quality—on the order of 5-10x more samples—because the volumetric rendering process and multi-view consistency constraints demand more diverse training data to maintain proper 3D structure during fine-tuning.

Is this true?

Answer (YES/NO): NO